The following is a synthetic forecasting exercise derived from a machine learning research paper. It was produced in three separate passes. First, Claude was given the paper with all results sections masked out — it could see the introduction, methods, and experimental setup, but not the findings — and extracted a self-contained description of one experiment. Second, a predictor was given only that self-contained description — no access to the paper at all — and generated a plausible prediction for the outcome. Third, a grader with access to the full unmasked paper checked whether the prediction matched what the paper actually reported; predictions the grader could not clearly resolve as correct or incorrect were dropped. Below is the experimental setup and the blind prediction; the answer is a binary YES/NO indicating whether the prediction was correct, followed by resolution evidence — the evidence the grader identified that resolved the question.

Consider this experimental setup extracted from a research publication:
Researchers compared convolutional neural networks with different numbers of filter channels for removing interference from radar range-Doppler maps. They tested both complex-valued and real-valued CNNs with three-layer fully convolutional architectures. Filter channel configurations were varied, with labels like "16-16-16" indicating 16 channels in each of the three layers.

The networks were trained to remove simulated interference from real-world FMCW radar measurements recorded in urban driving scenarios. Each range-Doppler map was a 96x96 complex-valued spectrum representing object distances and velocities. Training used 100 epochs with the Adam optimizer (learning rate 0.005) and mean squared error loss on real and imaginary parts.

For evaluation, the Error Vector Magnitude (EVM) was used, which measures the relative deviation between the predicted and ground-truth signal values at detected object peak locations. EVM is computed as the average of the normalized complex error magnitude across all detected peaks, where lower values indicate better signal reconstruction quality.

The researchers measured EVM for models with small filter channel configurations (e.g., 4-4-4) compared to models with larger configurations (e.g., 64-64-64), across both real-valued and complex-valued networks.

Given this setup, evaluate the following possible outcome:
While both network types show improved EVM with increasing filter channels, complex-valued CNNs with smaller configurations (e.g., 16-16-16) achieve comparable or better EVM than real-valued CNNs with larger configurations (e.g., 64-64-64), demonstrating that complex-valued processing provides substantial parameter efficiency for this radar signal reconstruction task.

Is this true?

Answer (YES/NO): YES